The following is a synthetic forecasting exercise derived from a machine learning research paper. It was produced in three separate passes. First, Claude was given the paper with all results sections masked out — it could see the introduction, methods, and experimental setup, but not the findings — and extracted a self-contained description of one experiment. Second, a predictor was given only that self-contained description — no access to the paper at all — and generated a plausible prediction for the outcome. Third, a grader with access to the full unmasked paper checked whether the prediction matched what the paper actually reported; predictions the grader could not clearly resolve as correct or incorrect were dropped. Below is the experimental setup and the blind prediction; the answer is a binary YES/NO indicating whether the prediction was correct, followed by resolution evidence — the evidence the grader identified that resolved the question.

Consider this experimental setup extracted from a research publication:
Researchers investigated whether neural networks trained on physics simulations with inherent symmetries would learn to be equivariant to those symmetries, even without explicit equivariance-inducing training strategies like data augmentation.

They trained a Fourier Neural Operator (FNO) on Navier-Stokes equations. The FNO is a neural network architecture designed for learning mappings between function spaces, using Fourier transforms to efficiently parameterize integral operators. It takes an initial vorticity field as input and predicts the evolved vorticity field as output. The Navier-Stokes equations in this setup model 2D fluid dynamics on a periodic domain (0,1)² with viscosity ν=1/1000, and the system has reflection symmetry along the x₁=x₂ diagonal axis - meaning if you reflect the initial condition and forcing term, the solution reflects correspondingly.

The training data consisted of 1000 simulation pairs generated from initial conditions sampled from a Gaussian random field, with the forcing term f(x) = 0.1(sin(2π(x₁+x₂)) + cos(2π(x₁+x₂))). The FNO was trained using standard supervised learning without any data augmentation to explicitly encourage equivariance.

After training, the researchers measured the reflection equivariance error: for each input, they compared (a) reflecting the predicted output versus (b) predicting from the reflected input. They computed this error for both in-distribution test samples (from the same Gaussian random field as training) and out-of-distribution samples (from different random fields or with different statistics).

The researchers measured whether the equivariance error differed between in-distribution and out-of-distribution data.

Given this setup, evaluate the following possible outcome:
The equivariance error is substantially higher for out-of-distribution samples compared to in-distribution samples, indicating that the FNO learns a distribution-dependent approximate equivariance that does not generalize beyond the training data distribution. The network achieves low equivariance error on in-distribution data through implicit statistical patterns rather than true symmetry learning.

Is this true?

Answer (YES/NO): YES